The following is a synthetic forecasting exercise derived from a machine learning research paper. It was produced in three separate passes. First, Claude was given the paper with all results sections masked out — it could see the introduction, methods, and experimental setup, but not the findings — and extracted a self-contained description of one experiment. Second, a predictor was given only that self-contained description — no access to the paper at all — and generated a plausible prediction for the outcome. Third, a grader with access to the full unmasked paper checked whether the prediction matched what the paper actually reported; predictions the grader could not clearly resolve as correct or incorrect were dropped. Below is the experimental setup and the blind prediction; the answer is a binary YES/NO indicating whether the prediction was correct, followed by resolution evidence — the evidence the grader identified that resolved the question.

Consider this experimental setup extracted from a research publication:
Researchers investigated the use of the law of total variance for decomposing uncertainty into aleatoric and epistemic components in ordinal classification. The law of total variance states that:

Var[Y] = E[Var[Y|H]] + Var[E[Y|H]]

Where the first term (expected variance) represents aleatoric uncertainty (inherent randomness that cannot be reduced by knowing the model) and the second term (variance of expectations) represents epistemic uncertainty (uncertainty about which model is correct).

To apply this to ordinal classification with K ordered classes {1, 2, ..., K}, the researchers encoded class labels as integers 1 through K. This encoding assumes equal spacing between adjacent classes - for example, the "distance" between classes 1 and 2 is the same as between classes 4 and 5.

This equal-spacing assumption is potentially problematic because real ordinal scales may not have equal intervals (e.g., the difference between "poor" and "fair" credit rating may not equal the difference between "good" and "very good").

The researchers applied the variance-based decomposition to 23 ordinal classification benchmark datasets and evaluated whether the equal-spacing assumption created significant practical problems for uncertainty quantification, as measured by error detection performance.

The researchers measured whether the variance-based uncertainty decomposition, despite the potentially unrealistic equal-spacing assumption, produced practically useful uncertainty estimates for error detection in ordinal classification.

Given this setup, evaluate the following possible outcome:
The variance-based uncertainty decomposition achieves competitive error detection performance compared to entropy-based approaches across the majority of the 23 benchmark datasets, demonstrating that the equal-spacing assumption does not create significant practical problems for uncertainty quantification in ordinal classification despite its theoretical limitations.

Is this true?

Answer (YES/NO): YES